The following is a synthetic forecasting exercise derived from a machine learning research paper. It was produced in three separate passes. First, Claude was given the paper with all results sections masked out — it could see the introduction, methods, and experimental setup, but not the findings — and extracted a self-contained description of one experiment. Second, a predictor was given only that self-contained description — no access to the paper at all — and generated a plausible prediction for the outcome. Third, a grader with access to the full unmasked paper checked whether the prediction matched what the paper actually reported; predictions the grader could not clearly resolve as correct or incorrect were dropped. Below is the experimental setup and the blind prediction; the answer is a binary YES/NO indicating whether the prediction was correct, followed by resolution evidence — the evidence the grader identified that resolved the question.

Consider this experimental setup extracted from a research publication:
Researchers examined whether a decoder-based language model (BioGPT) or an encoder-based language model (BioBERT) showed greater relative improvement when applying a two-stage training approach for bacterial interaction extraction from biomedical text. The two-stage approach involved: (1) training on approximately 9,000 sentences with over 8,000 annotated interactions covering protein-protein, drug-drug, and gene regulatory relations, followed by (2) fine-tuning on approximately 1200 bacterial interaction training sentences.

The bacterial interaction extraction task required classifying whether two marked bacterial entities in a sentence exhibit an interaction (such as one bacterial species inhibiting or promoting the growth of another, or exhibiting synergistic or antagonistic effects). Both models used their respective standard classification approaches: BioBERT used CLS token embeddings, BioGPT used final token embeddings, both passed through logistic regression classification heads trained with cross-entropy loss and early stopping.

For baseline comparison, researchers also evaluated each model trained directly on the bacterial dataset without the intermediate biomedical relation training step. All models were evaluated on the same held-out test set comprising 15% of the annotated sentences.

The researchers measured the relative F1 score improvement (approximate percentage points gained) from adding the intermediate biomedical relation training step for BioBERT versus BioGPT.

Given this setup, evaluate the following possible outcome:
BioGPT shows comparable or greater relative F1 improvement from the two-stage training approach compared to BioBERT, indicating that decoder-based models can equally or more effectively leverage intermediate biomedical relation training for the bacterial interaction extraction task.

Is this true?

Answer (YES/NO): NO